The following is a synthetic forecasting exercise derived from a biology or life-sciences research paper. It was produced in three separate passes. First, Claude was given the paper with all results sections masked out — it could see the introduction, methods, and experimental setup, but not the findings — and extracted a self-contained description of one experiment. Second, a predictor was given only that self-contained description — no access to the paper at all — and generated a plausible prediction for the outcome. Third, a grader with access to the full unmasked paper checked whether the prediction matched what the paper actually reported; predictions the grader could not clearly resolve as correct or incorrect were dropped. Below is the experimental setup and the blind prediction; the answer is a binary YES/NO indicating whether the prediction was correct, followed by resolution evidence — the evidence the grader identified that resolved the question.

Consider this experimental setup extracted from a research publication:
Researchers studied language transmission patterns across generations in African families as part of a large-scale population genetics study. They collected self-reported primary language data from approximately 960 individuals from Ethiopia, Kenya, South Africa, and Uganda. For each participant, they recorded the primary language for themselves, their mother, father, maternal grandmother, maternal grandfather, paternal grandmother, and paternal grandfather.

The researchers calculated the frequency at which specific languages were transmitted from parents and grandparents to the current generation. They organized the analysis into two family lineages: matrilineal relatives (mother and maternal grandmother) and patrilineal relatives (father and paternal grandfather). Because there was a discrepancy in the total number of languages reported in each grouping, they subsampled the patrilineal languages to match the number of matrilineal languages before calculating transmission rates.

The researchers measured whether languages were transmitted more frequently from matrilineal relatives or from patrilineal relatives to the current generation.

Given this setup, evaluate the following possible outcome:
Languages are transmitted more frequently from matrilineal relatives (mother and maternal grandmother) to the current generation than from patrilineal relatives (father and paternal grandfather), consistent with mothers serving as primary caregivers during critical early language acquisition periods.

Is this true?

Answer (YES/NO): NO